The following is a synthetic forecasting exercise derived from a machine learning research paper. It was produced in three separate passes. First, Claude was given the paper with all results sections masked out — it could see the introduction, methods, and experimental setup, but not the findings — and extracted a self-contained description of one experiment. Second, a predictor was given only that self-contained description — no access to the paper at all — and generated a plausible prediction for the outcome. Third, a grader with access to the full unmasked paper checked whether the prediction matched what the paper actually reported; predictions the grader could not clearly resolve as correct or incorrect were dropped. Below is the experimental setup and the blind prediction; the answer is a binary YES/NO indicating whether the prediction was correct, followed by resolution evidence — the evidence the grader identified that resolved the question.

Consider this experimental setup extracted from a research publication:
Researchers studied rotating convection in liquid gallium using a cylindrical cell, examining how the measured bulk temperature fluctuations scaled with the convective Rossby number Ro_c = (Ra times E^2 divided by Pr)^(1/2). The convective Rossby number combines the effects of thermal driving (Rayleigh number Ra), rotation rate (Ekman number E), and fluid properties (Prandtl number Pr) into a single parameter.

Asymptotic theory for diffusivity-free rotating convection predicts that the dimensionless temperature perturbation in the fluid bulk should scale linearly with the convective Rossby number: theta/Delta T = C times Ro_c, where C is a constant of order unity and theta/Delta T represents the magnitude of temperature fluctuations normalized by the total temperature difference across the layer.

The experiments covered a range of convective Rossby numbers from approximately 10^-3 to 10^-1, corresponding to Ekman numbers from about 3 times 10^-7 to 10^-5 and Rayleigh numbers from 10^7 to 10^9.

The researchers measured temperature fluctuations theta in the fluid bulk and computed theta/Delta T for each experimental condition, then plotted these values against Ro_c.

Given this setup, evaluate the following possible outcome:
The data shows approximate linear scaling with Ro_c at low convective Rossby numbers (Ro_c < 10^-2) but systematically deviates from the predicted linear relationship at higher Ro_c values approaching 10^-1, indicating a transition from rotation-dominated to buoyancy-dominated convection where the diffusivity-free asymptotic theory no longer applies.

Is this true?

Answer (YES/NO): NO